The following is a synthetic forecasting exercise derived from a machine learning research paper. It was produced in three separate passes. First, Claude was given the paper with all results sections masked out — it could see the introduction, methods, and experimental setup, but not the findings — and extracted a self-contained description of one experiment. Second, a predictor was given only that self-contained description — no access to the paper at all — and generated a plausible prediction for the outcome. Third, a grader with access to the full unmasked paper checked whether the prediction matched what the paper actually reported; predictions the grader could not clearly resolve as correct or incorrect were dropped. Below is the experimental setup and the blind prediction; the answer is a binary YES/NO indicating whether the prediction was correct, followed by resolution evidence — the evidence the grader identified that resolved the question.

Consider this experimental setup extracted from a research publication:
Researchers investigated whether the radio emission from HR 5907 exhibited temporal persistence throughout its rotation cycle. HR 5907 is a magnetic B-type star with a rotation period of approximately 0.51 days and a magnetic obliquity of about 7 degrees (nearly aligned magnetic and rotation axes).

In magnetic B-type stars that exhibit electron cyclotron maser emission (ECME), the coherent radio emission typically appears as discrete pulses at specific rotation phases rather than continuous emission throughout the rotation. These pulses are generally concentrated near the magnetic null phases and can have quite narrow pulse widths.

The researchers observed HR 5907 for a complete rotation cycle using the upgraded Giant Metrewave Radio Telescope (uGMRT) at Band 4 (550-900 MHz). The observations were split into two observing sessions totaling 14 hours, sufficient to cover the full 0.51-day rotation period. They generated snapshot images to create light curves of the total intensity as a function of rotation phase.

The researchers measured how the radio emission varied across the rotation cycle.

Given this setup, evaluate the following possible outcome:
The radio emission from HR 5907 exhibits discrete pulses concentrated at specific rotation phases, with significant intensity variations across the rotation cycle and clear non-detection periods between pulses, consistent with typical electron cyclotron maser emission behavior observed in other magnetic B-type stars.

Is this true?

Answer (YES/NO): NO